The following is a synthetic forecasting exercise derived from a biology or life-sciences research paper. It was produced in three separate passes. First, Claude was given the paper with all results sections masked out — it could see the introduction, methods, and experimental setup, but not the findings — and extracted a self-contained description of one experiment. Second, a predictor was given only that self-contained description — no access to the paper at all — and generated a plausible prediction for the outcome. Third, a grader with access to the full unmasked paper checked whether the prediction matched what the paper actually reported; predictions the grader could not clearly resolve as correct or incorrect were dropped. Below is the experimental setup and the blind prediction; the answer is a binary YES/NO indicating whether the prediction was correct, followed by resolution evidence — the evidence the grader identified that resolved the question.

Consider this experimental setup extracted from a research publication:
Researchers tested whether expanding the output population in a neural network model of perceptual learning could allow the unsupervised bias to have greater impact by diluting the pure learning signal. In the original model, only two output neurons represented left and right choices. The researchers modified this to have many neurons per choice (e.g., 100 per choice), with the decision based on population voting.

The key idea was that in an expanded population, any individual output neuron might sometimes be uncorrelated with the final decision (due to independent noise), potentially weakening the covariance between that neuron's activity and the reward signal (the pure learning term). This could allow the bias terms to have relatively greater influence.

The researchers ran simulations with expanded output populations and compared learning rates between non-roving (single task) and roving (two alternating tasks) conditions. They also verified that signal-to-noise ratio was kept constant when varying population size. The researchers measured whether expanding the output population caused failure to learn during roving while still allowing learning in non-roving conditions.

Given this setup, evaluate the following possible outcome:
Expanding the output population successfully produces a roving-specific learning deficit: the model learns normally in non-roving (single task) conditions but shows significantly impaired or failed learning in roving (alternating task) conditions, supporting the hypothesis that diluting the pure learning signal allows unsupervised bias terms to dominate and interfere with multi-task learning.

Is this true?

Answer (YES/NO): NO